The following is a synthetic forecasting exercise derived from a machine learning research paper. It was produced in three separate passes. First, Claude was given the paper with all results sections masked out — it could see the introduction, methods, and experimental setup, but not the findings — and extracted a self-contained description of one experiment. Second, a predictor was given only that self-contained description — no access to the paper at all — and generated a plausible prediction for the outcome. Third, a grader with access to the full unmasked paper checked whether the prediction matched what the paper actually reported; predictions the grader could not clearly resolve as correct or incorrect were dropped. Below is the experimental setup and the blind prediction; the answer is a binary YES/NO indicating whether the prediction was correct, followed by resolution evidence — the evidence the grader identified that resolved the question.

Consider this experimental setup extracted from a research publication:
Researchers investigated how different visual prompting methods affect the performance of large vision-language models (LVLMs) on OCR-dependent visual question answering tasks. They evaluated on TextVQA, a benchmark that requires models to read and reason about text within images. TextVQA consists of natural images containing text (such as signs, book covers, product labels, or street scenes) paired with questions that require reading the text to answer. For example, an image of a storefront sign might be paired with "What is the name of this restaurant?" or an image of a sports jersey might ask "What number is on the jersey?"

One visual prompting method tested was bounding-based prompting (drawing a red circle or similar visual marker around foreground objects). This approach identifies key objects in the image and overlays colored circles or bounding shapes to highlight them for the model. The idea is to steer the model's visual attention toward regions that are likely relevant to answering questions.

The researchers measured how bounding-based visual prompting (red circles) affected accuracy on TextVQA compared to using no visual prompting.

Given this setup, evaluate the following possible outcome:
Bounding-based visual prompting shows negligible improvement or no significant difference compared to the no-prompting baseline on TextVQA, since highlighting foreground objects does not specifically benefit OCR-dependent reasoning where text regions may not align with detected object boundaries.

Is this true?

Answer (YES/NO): NO